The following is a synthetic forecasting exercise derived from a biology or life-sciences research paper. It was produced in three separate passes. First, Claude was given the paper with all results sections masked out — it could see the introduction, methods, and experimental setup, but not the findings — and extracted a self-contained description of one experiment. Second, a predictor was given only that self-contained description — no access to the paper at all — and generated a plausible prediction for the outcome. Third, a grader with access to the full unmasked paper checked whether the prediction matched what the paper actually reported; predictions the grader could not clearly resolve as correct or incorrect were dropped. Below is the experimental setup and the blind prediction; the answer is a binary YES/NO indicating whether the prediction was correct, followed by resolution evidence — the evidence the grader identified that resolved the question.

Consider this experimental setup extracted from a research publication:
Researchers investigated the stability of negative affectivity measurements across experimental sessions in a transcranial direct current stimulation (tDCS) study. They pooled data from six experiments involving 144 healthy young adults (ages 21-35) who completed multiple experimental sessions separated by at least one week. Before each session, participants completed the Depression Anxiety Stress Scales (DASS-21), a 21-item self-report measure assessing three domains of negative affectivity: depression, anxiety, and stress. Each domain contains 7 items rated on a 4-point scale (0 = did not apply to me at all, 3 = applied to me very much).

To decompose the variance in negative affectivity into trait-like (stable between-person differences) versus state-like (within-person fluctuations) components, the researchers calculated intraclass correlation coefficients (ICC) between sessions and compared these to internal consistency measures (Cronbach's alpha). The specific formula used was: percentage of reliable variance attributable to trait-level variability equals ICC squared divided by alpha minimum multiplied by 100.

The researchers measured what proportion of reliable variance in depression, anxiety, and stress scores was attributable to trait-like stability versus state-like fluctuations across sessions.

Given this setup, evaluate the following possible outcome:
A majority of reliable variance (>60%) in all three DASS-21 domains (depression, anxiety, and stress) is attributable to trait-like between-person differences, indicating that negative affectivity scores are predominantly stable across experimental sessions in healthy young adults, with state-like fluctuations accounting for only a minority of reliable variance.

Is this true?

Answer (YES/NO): NO